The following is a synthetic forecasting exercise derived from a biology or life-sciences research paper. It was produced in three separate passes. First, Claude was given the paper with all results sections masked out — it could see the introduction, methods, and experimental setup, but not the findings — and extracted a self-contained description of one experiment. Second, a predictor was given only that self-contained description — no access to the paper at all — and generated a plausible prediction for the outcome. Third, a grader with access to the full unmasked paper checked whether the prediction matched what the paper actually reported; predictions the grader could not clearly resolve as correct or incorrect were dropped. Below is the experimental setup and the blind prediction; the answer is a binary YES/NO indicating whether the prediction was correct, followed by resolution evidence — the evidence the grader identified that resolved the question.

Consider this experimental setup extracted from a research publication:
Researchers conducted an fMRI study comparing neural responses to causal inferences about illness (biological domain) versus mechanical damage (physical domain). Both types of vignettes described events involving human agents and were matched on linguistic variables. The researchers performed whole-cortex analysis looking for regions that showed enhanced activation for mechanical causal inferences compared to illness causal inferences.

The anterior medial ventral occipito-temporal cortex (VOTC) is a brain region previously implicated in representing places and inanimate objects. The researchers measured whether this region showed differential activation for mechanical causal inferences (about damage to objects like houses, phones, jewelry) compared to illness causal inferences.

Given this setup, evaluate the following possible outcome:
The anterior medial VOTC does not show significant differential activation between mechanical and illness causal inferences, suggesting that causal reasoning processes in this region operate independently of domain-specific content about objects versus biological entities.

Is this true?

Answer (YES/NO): NO